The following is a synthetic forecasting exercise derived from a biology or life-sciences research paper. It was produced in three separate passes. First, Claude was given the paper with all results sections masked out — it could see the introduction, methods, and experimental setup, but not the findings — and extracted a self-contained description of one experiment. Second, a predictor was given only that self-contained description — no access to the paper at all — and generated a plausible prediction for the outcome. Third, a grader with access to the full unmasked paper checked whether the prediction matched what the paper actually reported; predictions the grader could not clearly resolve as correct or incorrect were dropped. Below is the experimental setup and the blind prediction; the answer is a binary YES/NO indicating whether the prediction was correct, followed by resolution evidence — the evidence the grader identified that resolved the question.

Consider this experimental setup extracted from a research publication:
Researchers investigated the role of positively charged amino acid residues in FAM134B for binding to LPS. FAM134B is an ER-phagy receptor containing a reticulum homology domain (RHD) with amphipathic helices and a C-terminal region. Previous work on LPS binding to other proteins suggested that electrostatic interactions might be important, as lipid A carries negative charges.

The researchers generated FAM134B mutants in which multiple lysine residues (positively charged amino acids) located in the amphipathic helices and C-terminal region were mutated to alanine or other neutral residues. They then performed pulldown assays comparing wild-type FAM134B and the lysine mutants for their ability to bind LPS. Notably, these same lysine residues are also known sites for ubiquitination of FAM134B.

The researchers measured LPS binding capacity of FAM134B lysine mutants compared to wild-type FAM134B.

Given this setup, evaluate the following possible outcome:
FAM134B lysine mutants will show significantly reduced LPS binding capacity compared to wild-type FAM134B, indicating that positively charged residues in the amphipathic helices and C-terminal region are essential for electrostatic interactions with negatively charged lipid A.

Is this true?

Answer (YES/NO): YES